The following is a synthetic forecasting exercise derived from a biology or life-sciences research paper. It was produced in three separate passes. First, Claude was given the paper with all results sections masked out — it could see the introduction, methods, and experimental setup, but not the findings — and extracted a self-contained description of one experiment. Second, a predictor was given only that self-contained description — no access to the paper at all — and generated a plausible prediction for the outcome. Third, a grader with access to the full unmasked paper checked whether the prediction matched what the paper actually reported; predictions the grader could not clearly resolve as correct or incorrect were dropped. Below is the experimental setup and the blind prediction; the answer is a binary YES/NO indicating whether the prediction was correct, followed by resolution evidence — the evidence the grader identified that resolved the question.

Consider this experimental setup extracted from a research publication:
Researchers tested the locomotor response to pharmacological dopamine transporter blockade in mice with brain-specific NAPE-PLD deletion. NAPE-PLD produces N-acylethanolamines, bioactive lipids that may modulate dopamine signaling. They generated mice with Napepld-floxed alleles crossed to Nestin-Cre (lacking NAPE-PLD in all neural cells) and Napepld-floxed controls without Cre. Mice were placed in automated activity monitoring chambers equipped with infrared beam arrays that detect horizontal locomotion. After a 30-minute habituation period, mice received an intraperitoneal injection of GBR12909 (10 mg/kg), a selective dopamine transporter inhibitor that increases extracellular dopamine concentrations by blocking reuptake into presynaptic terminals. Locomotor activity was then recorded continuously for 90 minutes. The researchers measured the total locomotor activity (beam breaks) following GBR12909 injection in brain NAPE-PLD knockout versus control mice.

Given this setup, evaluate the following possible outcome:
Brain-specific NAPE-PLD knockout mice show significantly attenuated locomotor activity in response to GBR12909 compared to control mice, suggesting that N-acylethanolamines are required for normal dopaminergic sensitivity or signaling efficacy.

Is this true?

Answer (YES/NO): NO